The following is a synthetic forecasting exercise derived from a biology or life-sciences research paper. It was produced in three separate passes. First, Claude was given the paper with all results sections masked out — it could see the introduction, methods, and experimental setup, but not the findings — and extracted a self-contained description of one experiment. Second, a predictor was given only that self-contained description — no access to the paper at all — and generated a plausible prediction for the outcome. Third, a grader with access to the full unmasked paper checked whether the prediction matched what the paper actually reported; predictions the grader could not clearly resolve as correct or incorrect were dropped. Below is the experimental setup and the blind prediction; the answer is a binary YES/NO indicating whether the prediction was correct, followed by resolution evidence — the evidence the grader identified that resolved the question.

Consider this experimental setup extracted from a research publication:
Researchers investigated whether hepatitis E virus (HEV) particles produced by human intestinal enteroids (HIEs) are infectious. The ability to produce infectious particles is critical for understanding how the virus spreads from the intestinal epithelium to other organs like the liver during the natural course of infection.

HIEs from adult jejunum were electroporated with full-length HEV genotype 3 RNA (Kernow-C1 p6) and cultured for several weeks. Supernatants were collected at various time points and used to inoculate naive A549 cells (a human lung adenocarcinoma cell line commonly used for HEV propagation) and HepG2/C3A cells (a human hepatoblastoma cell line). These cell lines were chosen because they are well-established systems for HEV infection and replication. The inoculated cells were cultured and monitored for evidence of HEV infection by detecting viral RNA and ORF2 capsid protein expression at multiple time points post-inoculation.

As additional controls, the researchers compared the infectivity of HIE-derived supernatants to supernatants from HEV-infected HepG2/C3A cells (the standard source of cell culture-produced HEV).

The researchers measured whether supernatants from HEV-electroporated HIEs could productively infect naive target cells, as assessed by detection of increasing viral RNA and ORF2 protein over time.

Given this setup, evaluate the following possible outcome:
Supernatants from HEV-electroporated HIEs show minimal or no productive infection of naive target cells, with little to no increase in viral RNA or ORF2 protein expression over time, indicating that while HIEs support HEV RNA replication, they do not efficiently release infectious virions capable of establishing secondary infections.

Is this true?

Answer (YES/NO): NO